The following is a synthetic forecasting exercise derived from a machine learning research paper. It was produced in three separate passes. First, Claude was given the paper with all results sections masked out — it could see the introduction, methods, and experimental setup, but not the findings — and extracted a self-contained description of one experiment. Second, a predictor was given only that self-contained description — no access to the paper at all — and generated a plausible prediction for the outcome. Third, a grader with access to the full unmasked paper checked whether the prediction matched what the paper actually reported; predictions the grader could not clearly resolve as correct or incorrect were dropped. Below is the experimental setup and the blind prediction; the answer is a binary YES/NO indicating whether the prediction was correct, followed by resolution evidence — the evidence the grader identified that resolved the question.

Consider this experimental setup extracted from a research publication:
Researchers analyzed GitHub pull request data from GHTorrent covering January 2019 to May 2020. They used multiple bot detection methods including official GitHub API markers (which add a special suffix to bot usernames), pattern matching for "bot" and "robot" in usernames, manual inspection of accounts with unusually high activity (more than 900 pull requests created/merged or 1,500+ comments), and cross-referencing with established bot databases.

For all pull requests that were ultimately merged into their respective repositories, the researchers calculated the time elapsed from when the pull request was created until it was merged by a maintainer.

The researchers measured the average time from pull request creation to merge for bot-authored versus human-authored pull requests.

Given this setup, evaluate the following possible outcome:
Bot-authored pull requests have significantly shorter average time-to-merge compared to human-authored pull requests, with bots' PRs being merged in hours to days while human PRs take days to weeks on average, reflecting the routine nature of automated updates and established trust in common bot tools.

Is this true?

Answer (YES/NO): NO